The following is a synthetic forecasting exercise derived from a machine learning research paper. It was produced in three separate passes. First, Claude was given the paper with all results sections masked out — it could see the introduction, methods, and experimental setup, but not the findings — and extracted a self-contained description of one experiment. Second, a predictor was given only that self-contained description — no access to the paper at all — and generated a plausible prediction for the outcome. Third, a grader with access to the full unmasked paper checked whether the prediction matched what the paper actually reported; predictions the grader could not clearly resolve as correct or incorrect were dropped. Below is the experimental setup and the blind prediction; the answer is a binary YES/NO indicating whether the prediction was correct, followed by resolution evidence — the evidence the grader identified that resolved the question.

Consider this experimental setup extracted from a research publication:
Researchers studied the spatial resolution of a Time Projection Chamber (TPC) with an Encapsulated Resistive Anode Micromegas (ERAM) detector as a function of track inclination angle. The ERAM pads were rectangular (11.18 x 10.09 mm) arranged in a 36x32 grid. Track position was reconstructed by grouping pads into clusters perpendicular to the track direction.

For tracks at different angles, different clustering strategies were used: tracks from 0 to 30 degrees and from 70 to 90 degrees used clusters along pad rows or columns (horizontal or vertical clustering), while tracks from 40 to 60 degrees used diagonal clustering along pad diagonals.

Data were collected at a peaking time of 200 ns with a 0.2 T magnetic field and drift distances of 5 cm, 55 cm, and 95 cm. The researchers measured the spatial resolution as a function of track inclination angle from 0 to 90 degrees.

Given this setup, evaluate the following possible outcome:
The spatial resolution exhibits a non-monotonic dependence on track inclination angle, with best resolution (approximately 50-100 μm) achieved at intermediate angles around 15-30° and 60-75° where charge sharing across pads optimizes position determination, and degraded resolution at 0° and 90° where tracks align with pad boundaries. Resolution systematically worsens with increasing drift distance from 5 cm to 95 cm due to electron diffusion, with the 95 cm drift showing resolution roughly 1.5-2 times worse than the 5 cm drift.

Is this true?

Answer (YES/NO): NO